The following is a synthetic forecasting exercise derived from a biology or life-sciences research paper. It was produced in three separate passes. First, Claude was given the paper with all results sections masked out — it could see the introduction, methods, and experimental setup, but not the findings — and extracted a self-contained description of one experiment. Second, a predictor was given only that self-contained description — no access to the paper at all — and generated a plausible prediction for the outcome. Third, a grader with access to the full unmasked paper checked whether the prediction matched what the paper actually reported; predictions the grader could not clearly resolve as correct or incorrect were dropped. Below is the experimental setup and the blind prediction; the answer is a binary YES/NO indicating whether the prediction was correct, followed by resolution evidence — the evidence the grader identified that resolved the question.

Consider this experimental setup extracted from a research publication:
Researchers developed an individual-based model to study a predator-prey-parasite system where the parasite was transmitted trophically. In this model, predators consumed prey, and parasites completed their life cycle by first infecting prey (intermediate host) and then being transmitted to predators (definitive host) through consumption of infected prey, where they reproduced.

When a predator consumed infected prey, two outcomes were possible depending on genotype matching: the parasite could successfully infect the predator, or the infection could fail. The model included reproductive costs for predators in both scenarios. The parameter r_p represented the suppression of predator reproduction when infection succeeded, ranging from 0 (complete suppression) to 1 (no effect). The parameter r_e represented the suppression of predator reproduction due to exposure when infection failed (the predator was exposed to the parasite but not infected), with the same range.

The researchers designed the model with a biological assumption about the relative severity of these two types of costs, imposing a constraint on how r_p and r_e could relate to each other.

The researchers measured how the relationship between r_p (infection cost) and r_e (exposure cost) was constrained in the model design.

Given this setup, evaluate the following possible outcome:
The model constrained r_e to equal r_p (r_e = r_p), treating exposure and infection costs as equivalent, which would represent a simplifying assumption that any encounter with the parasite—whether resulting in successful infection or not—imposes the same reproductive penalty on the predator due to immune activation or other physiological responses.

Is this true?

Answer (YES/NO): NO